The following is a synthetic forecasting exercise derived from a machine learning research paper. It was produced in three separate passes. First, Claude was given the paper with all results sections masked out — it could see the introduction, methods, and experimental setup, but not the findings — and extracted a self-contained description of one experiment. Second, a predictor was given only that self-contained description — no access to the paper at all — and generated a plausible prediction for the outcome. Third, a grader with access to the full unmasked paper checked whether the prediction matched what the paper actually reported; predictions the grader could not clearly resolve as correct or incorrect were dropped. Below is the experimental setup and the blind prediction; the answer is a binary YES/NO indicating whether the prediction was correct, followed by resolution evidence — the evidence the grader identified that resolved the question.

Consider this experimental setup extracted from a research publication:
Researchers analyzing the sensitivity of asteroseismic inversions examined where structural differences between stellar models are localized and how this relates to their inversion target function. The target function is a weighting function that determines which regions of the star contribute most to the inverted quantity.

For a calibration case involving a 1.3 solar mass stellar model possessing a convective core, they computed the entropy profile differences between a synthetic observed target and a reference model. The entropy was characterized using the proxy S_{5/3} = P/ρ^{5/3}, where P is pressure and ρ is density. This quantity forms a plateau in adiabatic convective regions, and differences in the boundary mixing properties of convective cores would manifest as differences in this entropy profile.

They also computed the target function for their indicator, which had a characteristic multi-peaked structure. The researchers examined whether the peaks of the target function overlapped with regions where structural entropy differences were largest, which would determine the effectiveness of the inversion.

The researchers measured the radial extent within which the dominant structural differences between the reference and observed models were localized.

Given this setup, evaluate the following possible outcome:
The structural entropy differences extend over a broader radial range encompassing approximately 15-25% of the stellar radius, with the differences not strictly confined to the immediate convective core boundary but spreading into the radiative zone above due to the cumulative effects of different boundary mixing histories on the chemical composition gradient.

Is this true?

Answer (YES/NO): NO